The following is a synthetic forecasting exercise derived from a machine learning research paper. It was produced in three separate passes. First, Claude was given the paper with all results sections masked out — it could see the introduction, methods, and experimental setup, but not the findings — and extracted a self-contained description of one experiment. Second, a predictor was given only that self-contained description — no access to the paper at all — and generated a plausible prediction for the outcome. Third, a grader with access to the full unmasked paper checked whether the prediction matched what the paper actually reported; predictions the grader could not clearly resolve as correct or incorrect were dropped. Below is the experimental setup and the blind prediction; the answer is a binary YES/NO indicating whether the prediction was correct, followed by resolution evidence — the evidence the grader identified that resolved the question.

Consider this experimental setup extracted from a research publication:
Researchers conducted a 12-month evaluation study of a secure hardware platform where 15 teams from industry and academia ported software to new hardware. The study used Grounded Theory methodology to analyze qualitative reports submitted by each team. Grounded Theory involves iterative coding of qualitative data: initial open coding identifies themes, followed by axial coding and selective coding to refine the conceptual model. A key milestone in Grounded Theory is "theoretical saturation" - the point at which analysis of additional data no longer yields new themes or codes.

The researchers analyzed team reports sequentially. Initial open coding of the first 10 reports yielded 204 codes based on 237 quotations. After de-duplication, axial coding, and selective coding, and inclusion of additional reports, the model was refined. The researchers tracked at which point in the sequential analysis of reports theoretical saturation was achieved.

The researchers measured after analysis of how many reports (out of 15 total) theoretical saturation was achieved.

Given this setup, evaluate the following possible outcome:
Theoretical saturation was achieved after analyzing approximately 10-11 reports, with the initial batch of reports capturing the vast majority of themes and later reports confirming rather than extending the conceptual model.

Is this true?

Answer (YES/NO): NO